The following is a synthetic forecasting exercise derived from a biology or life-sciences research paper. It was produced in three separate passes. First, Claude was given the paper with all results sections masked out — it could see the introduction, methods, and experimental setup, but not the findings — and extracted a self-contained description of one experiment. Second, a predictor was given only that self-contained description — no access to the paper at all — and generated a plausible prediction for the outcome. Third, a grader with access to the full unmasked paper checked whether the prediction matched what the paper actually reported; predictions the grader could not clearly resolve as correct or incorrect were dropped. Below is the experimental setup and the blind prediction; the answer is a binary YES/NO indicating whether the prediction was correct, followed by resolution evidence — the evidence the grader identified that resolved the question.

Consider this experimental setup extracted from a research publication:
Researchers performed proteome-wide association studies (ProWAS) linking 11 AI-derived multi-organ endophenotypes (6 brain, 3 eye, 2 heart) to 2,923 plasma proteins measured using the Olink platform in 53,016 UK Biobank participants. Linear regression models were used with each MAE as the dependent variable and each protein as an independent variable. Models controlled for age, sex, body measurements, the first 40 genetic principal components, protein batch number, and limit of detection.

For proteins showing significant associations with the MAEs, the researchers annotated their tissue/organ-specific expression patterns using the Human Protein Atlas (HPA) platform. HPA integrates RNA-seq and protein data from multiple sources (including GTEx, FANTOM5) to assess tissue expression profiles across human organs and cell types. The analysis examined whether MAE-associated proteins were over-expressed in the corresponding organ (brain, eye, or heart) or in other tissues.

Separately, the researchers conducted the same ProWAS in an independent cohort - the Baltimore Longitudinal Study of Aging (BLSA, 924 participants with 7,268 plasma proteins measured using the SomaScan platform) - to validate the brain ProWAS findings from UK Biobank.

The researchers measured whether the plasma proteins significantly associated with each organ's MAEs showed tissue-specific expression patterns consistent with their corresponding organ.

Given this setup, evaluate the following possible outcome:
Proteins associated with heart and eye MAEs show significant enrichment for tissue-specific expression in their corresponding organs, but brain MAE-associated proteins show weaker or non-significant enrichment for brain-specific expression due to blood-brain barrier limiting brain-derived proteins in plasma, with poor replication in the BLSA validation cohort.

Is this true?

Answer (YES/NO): NO